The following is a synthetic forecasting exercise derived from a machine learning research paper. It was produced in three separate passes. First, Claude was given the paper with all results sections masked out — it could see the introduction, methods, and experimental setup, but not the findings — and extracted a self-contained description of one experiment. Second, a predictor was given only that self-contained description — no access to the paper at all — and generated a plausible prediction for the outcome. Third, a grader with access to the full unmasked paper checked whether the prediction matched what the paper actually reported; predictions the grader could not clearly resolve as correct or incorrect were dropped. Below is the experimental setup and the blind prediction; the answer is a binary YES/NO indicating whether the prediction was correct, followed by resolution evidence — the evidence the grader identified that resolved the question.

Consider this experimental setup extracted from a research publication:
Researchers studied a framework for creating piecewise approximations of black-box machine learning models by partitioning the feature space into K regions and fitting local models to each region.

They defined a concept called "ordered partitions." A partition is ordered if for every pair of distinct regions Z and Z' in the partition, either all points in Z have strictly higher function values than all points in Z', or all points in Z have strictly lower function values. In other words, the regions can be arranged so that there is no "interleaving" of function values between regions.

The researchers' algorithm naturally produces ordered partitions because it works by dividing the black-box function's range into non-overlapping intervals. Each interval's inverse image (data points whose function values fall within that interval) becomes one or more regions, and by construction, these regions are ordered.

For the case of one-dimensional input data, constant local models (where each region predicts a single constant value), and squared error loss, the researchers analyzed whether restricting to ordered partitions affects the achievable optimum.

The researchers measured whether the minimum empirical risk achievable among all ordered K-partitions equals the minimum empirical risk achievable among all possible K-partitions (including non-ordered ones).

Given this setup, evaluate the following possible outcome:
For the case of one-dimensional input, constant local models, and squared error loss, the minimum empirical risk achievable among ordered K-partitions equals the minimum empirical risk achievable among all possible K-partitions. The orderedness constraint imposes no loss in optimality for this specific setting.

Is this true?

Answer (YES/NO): YES